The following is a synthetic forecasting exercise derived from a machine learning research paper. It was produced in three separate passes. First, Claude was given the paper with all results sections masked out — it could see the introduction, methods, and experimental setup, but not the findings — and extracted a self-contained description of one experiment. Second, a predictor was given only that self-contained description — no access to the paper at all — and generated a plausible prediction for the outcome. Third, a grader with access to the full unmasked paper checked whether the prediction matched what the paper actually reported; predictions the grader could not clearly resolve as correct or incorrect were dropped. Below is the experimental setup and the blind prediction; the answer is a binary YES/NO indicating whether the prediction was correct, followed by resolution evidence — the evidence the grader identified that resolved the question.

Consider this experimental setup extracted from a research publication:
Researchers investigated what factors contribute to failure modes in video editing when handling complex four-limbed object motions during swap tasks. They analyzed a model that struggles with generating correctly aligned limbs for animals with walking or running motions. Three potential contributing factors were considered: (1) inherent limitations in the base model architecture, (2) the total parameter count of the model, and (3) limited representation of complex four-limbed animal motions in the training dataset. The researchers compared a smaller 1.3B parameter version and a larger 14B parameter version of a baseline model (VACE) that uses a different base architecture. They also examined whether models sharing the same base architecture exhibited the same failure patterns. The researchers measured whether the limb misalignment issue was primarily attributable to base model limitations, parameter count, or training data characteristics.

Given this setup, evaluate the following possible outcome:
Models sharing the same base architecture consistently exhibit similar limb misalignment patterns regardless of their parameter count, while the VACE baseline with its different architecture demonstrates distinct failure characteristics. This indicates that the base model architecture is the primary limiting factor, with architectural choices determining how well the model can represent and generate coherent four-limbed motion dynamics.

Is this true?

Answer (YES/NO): NO